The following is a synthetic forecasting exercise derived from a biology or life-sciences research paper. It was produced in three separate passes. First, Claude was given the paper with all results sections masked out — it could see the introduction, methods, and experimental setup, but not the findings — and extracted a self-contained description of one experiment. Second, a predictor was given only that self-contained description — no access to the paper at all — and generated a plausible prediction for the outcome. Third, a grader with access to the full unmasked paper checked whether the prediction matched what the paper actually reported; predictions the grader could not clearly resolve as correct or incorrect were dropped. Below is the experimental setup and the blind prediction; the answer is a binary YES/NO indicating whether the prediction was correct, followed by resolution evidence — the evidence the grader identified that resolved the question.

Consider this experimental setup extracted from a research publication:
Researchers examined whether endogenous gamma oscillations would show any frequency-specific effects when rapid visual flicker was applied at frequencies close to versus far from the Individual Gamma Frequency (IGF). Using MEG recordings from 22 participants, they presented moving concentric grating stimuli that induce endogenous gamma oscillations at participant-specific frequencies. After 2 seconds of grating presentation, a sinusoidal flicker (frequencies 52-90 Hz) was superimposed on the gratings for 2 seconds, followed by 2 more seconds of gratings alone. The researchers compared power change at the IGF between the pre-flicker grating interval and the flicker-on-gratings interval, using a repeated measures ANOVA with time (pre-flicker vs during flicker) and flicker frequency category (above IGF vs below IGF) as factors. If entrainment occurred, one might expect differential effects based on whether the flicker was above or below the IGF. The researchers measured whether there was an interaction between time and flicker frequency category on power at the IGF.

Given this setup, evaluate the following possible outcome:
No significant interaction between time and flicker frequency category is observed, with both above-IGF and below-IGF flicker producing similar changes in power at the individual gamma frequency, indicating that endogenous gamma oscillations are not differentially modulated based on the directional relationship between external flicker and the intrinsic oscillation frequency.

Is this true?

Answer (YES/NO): NO